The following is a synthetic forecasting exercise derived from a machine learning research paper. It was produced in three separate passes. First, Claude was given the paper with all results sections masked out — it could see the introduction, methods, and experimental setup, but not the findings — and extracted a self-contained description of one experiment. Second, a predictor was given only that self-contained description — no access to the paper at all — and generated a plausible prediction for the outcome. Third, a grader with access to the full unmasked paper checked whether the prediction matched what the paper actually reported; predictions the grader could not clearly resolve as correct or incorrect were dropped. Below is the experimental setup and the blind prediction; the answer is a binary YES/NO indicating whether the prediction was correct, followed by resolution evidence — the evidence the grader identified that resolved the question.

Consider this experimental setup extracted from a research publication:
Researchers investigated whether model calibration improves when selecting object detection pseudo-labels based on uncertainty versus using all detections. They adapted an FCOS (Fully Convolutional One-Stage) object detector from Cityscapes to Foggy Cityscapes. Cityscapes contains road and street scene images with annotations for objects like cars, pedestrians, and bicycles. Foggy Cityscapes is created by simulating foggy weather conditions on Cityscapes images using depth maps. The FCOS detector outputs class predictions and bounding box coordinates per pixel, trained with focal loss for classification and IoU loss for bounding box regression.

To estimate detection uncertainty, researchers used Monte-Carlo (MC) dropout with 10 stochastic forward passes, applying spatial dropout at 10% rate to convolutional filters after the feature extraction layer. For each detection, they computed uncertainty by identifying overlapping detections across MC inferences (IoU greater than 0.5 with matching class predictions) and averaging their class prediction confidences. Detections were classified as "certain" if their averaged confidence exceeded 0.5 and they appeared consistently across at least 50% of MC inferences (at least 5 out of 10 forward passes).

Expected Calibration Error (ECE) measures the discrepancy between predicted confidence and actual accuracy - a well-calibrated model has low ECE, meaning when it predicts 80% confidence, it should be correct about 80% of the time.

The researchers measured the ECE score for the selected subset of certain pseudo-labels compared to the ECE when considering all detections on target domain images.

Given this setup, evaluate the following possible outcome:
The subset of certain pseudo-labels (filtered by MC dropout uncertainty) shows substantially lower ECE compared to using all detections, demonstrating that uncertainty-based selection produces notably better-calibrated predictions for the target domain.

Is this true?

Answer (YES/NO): YES